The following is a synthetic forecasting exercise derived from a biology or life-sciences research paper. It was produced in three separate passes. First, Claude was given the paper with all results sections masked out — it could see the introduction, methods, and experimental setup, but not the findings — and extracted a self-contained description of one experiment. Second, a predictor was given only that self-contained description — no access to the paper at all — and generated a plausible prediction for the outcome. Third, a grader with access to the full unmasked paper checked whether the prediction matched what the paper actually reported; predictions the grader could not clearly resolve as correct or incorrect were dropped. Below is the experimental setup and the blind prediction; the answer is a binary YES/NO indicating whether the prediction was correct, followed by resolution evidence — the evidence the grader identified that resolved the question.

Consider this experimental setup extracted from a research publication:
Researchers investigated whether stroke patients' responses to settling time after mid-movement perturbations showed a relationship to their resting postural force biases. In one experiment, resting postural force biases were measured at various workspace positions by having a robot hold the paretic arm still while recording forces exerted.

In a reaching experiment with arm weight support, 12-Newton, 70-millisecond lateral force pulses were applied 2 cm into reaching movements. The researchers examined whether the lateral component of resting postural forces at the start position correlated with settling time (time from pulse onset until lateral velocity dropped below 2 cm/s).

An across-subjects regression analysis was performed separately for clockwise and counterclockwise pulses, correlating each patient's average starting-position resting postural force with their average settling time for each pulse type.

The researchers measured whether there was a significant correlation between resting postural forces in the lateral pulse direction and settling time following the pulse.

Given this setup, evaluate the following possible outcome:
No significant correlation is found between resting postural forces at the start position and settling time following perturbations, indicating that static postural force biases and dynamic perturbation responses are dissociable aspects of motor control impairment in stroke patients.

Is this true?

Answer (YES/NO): YES